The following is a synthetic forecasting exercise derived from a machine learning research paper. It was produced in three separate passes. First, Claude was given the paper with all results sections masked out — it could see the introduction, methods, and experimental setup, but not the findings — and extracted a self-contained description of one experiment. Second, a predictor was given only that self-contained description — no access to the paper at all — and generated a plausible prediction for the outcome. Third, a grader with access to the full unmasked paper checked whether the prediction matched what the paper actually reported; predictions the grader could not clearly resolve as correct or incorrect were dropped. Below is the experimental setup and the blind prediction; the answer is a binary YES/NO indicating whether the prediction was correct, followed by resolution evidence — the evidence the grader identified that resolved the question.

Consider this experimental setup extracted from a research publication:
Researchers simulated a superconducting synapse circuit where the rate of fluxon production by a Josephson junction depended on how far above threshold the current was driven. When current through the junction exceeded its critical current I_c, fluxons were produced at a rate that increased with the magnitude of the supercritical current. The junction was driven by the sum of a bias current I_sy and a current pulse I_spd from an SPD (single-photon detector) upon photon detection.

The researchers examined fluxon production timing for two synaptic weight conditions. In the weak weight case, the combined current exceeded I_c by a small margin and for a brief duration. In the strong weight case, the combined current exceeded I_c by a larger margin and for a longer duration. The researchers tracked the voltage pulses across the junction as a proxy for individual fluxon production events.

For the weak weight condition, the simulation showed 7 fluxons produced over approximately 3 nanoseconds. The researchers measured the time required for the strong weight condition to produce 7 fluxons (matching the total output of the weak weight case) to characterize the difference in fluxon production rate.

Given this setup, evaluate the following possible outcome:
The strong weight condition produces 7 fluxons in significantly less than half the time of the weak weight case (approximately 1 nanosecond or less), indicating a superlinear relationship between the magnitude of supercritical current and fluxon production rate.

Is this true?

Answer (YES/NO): NO